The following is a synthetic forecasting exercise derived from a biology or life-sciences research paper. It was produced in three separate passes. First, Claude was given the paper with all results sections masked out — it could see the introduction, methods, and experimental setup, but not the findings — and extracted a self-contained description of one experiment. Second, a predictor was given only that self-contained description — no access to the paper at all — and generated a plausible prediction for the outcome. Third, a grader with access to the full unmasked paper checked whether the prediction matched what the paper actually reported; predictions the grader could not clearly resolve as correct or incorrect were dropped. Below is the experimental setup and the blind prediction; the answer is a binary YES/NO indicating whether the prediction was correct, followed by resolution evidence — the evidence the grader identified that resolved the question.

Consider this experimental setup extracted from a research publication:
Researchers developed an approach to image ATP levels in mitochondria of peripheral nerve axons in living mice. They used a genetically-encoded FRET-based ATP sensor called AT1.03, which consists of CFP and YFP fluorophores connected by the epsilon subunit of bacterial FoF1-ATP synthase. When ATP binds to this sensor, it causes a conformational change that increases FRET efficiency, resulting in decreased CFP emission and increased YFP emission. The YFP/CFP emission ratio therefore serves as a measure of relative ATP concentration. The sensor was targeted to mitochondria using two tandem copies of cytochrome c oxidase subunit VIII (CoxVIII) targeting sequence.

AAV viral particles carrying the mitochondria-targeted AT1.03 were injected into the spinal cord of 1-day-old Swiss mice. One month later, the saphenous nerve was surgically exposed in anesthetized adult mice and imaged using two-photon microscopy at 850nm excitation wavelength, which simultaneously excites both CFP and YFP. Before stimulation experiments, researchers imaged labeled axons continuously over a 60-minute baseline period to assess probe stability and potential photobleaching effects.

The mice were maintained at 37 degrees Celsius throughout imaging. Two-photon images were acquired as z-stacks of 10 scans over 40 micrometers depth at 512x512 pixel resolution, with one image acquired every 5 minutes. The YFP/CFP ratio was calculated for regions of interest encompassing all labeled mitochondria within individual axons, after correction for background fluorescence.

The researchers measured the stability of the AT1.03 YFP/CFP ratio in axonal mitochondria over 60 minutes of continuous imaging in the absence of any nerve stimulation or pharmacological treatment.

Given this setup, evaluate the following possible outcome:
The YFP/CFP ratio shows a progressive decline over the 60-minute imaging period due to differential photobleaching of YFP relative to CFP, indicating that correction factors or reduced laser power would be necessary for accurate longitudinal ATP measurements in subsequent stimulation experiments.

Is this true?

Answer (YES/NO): NO